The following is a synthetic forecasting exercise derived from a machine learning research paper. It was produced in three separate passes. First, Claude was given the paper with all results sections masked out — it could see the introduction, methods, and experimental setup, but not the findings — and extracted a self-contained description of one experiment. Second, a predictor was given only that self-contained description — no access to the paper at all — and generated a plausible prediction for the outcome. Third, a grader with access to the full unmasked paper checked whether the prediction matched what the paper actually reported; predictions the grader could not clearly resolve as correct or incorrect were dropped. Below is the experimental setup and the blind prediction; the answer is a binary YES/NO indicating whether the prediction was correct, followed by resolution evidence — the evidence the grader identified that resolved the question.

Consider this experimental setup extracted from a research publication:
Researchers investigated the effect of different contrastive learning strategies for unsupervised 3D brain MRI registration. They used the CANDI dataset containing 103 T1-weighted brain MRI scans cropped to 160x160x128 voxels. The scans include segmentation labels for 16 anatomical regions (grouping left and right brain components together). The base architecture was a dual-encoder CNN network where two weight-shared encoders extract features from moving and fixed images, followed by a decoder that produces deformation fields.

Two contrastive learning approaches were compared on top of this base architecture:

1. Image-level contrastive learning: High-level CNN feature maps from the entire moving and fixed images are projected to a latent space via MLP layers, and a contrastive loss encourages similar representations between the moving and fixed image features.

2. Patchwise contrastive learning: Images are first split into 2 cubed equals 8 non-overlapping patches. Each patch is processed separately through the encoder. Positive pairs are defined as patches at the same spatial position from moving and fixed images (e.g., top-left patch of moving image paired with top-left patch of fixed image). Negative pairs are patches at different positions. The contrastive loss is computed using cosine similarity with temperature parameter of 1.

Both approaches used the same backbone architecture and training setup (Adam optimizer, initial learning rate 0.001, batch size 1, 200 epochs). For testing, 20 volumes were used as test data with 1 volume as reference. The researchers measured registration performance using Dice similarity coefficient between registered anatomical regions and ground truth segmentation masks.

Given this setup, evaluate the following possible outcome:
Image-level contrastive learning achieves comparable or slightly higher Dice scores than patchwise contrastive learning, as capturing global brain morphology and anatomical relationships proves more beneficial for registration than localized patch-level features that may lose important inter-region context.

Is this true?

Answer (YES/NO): NO